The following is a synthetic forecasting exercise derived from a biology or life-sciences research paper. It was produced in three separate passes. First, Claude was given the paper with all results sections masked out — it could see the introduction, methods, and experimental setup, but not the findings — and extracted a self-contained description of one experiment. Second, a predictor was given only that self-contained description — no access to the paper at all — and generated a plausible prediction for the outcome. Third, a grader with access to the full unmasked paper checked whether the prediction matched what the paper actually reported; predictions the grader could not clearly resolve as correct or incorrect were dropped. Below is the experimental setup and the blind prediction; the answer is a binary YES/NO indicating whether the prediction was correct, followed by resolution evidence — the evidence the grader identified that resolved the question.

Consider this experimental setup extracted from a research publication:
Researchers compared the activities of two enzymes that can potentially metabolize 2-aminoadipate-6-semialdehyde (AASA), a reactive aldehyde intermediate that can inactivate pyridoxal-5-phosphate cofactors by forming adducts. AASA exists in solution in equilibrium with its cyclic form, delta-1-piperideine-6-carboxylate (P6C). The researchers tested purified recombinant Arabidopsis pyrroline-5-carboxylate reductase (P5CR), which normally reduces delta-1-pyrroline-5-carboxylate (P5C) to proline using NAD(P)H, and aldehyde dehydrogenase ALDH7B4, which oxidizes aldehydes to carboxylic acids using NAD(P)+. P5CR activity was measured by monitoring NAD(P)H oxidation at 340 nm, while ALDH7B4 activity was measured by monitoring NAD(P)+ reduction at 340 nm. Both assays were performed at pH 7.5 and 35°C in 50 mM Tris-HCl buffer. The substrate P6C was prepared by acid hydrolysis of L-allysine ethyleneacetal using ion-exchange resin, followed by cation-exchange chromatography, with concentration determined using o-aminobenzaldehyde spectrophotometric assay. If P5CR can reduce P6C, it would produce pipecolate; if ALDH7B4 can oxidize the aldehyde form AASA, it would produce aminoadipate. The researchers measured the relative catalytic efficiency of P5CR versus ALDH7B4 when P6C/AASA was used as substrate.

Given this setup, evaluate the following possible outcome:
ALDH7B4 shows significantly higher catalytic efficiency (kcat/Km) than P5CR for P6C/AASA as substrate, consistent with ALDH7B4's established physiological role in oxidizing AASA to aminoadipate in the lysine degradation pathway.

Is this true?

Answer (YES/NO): YES